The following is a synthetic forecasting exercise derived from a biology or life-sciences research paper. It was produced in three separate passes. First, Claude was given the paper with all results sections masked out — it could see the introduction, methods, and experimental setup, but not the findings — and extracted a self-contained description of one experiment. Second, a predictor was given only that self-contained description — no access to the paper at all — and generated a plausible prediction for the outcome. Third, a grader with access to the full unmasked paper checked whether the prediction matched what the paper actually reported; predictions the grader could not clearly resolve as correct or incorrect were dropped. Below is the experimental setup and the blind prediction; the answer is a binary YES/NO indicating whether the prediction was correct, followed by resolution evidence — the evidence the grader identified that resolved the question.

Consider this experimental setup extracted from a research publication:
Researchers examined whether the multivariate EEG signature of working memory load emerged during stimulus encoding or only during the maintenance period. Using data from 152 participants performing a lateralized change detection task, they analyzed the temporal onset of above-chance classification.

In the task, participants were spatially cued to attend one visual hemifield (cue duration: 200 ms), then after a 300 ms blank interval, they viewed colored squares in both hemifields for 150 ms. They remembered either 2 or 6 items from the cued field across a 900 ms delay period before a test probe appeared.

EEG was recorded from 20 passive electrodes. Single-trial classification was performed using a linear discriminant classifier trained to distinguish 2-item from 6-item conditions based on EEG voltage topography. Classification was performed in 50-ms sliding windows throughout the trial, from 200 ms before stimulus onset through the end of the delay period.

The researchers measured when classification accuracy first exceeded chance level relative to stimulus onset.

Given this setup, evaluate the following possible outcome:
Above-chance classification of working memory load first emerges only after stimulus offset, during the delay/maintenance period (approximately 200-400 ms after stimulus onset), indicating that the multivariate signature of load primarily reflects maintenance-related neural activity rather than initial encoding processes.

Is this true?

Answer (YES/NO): NO